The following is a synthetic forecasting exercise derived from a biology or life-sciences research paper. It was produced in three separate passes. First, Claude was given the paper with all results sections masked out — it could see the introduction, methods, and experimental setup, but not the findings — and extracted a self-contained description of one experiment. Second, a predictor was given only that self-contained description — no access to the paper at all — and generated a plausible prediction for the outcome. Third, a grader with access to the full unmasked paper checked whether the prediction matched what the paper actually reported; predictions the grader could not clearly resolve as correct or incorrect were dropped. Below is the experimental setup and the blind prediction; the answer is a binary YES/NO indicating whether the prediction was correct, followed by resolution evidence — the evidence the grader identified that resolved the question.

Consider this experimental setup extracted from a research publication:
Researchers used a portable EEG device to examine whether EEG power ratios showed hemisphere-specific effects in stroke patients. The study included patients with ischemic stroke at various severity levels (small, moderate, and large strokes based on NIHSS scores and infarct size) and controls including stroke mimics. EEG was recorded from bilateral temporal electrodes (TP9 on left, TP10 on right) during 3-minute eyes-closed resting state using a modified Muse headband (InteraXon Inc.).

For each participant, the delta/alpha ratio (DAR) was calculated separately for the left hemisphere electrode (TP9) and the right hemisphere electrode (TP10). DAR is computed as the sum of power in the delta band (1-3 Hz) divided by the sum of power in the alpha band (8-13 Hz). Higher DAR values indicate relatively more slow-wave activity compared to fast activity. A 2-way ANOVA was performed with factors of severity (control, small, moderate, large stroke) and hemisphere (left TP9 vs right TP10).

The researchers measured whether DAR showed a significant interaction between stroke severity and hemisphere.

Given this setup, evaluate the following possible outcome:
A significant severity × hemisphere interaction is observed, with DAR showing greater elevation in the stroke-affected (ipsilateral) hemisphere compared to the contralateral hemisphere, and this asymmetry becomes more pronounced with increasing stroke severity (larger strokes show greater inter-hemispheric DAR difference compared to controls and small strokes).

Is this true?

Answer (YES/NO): NO